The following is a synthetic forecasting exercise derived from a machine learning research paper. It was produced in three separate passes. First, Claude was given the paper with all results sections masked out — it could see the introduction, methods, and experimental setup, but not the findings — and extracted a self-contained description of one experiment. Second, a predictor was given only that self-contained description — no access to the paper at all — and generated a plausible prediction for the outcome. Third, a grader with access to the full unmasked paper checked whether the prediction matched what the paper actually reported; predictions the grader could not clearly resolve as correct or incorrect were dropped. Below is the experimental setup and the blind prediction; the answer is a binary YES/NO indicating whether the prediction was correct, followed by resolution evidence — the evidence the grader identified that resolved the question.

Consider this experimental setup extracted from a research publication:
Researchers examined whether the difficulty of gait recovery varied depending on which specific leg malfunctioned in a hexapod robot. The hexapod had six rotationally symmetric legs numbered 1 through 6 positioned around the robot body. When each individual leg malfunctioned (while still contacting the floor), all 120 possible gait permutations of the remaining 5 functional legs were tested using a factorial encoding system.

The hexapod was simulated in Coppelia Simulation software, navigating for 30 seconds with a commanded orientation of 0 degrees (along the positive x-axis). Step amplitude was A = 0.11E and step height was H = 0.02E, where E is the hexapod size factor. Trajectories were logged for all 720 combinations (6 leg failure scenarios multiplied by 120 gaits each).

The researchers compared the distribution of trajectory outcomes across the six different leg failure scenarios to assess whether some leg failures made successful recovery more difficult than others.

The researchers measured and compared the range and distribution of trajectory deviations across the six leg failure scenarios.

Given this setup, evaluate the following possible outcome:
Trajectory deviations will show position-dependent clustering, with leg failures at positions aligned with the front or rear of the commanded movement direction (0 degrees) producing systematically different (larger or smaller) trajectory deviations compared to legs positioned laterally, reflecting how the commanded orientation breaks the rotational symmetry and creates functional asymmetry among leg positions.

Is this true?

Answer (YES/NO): NO